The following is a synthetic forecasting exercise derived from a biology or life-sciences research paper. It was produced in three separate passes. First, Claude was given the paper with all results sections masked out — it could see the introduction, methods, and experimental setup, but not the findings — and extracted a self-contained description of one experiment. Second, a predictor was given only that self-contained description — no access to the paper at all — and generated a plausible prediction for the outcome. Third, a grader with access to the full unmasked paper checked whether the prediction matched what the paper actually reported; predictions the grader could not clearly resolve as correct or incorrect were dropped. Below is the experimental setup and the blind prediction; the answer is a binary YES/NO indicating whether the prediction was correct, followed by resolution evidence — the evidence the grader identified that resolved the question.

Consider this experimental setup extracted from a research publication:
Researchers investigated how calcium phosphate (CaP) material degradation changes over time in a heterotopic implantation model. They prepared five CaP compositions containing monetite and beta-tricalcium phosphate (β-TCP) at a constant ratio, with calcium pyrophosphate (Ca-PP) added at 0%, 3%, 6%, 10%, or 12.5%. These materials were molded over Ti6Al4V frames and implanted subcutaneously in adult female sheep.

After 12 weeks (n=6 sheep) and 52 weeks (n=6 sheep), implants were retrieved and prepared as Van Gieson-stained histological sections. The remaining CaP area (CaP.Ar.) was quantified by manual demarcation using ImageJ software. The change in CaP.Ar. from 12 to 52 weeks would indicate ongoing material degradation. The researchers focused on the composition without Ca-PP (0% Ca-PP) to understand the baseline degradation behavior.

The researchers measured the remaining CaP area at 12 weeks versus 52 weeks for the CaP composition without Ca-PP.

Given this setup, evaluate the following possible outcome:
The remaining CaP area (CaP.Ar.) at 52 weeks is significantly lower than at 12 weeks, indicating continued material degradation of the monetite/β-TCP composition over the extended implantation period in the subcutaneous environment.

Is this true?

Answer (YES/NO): YES